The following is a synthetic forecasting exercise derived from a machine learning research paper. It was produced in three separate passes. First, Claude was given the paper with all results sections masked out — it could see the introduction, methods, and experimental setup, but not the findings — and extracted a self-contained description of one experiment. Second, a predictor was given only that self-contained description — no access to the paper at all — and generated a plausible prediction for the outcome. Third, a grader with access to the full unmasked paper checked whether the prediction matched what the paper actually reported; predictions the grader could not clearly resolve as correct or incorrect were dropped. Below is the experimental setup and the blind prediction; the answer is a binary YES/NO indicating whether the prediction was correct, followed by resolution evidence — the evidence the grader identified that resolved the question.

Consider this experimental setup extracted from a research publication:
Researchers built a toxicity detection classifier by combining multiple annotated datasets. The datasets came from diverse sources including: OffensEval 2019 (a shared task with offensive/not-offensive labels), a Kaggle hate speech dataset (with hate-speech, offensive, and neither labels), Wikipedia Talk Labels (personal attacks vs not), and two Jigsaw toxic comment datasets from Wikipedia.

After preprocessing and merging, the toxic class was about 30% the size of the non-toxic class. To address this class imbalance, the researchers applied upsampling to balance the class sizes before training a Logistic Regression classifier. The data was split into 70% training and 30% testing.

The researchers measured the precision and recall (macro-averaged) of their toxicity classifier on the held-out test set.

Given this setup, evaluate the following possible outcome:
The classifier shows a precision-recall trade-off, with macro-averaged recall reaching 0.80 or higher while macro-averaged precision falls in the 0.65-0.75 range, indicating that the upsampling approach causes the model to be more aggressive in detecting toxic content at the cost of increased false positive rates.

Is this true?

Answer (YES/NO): NO